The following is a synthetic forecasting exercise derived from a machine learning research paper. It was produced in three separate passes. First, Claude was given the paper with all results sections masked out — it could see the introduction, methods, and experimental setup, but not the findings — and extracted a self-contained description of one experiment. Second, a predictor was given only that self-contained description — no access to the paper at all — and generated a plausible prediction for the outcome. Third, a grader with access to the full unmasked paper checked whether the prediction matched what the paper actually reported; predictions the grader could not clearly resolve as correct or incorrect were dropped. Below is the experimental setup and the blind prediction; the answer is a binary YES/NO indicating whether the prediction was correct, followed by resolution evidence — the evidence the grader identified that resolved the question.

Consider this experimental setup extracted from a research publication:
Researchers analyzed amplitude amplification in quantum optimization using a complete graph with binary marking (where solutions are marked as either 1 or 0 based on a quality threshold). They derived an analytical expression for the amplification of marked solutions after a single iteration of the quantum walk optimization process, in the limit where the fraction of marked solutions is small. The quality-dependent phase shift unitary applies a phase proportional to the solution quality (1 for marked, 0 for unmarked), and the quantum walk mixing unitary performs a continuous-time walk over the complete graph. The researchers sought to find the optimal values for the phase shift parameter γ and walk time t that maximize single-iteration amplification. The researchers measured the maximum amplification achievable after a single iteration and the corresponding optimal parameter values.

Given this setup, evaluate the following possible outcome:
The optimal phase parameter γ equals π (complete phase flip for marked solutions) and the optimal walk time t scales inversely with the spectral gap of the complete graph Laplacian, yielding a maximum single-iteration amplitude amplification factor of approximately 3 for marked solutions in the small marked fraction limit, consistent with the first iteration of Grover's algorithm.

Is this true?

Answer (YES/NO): NO